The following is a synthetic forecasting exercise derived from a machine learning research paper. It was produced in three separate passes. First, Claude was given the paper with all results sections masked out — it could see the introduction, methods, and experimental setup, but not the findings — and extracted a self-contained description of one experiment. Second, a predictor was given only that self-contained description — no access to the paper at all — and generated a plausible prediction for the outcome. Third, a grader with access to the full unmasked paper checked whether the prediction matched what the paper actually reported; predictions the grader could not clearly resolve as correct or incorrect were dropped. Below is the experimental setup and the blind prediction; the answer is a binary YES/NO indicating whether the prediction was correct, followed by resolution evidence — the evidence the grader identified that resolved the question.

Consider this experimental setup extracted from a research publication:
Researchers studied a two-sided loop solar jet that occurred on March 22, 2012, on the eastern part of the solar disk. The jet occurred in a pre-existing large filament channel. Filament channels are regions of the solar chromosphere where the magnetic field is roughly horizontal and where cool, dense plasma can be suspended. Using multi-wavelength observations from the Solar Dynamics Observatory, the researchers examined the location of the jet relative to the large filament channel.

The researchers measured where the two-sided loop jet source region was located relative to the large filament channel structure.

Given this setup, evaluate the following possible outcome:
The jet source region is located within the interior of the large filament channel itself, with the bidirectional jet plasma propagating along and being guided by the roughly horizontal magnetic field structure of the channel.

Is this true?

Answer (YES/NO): NO